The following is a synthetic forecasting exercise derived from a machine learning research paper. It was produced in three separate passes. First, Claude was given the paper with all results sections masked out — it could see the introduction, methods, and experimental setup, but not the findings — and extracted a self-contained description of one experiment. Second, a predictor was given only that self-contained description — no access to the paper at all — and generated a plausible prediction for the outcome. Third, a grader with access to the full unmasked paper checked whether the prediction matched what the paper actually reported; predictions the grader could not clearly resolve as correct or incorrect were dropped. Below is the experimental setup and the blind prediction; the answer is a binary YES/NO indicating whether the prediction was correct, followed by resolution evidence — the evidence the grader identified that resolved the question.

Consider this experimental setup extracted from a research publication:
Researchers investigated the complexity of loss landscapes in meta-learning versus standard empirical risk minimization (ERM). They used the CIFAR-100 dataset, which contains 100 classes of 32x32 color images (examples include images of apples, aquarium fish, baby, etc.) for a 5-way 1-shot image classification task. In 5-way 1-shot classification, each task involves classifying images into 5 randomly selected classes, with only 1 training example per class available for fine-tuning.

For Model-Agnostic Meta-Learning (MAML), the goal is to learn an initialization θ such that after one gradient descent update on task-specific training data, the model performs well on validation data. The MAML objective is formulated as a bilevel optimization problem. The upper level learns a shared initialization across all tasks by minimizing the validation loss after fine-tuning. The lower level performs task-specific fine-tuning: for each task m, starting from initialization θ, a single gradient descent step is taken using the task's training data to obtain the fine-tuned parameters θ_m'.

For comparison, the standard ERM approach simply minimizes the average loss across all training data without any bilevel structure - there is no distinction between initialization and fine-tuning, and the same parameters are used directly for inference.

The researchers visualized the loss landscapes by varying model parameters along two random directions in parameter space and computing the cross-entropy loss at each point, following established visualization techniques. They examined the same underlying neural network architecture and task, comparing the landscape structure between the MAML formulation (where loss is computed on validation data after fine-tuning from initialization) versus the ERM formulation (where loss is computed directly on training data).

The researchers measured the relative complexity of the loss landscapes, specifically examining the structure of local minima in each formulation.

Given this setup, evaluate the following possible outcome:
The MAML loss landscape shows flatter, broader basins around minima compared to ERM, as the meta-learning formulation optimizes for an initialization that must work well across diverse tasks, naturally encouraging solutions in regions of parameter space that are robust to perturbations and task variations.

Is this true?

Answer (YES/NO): NO